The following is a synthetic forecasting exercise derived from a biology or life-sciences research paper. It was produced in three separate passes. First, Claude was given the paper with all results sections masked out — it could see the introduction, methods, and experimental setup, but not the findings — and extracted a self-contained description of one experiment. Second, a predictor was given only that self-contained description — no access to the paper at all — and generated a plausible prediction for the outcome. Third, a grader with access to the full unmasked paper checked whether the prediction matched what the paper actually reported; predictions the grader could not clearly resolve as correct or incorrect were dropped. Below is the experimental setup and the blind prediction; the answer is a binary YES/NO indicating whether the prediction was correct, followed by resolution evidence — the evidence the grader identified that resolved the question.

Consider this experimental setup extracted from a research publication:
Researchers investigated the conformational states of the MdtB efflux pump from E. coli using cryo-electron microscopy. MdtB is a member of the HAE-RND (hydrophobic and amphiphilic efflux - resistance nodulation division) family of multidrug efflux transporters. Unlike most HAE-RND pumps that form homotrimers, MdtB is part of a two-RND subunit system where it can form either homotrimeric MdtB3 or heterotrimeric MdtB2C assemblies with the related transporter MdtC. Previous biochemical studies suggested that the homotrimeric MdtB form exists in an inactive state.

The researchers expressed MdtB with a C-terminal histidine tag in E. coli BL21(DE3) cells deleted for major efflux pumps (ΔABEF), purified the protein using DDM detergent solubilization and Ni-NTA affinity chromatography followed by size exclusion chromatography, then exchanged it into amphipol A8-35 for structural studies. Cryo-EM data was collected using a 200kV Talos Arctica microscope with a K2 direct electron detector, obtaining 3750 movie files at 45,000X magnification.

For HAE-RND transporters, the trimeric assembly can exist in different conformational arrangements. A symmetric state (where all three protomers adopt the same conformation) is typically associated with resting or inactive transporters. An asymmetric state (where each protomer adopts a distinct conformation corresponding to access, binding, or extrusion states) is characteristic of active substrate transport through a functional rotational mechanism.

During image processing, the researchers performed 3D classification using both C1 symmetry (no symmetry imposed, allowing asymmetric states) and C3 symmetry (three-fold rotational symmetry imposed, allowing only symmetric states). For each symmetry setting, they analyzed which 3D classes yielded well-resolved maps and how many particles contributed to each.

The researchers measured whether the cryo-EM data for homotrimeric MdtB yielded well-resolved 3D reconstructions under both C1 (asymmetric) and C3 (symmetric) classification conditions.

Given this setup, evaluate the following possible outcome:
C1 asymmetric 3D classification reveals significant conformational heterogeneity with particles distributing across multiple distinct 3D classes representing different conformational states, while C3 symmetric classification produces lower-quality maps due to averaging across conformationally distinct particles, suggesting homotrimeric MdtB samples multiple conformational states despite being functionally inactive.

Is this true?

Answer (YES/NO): NO